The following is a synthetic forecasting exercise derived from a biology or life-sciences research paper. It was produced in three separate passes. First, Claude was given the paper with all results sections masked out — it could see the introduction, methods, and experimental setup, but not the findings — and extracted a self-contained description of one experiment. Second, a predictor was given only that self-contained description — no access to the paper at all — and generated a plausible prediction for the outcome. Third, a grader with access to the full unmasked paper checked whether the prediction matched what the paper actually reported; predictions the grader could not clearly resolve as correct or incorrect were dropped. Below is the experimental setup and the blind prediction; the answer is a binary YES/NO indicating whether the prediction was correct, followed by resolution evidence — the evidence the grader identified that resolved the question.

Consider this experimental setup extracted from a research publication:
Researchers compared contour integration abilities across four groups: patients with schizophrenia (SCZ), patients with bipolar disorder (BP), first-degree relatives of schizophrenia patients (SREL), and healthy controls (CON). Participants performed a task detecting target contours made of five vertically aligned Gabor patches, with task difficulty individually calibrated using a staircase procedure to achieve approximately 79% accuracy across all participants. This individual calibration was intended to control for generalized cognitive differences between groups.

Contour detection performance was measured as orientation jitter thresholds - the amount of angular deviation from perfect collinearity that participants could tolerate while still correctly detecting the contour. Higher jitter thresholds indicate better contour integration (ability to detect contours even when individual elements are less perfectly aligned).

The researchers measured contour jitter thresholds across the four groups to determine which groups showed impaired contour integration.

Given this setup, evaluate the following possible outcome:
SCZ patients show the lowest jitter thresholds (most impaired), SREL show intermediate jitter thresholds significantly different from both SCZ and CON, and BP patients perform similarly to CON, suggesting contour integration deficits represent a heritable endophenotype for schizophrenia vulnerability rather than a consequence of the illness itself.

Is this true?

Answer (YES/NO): NO